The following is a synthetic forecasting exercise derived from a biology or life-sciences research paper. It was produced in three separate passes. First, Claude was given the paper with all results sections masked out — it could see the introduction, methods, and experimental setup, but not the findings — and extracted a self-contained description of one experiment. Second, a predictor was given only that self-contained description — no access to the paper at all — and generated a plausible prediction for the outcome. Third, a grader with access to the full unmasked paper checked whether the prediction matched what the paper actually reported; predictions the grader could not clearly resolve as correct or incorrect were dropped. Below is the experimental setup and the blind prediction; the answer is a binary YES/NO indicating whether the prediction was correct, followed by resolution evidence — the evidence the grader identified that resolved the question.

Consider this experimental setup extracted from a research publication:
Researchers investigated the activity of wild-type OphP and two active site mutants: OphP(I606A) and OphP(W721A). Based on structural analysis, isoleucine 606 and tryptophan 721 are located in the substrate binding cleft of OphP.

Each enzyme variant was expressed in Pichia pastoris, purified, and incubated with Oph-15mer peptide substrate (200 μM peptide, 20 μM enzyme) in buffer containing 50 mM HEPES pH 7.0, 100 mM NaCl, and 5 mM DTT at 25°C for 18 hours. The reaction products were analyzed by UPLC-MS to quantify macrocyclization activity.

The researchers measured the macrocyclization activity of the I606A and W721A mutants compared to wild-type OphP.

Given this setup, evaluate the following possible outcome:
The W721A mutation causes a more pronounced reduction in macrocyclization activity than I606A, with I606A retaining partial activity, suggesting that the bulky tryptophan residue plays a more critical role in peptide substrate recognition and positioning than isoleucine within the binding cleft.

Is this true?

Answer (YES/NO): NO